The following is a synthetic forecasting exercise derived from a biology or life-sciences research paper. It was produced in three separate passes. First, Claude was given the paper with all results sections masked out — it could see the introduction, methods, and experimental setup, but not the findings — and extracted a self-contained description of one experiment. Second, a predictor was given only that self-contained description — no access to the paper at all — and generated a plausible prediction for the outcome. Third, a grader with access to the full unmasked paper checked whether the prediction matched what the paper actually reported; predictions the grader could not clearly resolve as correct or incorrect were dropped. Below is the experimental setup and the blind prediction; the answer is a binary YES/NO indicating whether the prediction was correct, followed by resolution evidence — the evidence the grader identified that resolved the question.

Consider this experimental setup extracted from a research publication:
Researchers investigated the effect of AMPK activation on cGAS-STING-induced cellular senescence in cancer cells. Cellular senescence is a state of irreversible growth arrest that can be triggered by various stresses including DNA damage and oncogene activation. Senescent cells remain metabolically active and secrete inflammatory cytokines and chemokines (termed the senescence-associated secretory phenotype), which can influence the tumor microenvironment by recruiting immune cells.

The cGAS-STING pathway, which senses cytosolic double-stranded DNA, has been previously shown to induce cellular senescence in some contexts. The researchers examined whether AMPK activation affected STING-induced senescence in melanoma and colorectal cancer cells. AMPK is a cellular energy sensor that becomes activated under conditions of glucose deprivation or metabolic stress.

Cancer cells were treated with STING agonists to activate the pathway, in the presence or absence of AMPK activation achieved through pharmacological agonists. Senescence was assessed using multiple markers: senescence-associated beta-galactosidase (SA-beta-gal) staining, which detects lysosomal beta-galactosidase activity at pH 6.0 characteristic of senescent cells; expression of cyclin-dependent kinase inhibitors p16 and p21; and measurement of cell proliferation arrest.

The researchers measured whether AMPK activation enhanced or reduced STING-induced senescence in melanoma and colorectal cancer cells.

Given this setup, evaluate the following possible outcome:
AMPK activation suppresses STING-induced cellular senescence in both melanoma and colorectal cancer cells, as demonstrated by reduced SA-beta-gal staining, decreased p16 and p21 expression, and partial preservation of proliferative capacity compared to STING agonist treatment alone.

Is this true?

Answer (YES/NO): NO